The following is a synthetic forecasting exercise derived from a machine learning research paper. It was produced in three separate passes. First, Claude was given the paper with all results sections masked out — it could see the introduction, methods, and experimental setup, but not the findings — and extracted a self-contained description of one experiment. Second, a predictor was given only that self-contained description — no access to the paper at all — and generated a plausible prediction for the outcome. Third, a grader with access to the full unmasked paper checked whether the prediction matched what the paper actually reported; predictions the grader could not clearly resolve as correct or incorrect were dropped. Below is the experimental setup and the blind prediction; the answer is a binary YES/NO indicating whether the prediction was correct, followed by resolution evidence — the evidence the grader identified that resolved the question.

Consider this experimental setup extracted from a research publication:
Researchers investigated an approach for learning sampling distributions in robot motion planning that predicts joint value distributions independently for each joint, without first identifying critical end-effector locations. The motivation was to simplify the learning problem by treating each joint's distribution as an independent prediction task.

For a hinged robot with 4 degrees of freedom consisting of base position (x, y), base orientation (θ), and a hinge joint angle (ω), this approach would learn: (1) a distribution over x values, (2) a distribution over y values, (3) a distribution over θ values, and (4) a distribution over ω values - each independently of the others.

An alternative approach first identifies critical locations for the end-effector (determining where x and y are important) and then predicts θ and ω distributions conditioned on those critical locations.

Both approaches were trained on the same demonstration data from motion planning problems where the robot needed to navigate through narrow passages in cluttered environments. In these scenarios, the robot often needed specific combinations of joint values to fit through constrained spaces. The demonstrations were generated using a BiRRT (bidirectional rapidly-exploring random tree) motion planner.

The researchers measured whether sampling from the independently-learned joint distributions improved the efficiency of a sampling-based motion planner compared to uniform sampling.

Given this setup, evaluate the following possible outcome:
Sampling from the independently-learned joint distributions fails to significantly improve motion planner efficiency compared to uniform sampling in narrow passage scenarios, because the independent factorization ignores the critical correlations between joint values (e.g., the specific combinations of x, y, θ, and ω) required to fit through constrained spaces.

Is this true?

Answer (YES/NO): YES